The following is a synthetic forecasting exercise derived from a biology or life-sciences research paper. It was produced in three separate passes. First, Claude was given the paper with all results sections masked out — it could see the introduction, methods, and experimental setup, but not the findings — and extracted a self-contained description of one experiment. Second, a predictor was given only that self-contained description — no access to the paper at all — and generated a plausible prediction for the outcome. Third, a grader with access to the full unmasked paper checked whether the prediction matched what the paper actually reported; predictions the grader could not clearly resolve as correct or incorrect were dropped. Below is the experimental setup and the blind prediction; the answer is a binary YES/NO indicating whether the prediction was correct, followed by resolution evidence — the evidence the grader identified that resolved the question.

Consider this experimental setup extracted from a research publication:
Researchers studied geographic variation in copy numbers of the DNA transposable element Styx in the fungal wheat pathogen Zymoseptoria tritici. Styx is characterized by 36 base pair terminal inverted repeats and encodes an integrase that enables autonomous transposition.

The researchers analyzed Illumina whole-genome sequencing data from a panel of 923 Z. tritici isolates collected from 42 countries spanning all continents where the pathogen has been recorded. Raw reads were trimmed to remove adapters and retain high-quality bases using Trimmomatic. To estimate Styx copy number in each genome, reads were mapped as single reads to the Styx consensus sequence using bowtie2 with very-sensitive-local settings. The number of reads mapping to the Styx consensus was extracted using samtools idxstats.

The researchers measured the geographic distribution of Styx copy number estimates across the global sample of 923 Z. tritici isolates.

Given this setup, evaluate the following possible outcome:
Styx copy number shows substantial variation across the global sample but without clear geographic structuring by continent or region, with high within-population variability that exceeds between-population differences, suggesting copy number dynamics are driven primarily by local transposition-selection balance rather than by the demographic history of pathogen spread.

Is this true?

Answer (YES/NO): NO